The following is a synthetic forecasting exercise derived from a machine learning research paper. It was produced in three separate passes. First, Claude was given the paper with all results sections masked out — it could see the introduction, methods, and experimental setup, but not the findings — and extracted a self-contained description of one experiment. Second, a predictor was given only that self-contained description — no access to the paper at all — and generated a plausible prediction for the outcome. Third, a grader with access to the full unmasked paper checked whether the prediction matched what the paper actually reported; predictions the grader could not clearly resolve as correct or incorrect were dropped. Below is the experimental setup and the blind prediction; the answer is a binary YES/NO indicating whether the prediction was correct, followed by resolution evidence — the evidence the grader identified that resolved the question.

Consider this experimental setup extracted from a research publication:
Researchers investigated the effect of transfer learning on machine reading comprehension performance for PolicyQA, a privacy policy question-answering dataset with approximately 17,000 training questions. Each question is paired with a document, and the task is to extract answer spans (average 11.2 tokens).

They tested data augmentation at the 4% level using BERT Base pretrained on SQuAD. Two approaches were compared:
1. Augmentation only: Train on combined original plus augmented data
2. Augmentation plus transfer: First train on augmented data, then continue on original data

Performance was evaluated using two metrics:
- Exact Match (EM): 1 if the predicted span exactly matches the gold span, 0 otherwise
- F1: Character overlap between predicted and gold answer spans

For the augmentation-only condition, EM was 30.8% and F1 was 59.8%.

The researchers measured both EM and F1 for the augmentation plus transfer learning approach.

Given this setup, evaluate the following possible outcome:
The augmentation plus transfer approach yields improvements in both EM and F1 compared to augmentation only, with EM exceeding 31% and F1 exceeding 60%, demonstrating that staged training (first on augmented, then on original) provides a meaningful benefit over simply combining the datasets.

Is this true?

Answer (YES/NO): NO